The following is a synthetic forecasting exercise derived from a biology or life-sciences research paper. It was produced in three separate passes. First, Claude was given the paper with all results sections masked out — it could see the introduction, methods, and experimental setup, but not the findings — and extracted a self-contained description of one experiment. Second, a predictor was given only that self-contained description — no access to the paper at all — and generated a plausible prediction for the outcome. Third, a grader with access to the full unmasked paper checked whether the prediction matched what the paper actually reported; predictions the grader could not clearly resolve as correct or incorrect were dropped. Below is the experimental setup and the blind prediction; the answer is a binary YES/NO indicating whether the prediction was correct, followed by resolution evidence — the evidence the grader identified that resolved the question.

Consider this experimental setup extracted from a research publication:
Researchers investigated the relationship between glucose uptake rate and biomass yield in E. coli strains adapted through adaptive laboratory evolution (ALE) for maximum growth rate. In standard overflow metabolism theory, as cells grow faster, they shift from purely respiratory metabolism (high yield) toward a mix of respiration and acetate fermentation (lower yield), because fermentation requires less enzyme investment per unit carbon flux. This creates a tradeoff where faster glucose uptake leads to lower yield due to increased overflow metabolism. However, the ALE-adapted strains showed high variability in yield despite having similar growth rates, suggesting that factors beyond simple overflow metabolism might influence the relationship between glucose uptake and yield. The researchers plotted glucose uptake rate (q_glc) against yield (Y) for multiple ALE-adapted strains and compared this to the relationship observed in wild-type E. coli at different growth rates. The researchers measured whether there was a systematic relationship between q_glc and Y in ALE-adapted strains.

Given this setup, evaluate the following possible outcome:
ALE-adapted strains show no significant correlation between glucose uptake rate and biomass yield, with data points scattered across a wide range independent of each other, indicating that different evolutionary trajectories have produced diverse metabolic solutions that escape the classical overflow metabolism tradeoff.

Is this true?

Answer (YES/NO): NO